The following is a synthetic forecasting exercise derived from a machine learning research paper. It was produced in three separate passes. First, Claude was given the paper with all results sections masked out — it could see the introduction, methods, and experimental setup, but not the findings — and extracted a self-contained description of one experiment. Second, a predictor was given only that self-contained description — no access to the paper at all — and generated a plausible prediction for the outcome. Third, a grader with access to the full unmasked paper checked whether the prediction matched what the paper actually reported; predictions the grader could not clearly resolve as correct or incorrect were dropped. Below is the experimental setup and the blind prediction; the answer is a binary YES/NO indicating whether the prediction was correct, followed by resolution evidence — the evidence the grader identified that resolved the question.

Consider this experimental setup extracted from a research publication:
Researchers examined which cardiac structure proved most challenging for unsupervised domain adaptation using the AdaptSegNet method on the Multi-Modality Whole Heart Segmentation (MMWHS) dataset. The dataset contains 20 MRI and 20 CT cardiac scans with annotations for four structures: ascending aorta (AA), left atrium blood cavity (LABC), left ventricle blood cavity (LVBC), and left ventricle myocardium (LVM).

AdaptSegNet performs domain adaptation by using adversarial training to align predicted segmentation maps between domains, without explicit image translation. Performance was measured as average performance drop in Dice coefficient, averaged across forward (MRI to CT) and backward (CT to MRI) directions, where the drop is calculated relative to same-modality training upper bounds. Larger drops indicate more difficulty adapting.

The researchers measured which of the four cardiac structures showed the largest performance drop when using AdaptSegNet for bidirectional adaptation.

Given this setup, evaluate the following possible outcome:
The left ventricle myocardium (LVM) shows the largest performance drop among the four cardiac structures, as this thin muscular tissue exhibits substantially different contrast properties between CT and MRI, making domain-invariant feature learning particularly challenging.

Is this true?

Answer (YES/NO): NO